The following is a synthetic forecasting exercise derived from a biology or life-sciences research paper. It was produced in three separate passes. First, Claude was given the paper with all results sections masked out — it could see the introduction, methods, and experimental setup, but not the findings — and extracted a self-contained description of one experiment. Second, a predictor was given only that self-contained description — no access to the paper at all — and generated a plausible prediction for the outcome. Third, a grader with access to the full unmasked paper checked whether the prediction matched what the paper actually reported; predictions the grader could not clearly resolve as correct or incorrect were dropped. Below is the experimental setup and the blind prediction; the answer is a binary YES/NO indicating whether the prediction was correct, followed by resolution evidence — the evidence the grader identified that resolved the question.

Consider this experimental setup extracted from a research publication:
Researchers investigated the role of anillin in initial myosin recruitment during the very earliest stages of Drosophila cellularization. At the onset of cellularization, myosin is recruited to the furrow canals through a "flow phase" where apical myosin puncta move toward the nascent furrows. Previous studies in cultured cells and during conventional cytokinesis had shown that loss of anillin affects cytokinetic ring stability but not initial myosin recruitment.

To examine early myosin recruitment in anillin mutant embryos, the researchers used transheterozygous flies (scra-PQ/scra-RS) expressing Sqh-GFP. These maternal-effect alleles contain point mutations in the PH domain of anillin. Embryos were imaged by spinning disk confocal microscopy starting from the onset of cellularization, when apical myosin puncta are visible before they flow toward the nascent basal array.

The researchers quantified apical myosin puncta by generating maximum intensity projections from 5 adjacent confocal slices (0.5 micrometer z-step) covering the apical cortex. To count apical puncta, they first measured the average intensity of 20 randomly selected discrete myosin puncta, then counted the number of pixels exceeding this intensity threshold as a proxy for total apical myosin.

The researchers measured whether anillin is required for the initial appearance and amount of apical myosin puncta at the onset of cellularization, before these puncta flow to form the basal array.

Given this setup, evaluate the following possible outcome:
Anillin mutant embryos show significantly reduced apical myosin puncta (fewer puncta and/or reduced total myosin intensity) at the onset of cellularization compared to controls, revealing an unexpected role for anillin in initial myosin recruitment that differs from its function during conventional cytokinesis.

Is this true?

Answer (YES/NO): YES